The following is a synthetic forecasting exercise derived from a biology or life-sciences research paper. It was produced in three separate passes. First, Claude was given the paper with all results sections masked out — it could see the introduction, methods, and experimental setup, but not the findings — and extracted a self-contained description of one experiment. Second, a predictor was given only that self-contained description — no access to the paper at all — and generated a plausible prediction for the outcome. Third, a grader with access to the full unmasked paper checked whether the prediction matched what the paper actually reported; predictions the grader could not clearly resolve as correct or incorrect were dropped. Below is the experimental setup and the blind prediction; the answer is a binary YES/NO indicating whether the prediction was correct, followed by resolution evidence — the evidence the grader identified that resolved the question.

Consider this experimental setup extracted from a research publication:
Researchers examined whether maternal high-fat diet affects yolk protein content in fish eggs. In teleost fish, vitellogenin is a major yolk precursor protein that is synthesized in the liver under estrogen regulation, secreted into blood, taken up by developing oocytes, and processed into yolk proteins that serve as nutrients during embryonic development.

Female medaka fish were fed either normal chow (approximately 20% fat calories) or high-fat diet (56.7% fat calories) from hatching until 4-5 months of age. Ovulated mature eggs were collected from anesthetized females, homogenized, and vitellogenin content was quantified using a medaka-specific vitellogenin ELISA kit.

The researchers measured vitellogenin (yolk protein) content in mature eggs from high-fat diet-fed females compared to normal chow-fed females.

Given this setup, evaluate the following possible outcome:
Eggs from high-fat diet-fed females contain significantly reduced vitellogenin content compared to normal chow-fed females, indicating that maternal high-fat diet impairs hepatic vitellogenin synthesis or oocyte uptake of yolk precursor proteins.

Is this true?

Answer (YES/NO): YES